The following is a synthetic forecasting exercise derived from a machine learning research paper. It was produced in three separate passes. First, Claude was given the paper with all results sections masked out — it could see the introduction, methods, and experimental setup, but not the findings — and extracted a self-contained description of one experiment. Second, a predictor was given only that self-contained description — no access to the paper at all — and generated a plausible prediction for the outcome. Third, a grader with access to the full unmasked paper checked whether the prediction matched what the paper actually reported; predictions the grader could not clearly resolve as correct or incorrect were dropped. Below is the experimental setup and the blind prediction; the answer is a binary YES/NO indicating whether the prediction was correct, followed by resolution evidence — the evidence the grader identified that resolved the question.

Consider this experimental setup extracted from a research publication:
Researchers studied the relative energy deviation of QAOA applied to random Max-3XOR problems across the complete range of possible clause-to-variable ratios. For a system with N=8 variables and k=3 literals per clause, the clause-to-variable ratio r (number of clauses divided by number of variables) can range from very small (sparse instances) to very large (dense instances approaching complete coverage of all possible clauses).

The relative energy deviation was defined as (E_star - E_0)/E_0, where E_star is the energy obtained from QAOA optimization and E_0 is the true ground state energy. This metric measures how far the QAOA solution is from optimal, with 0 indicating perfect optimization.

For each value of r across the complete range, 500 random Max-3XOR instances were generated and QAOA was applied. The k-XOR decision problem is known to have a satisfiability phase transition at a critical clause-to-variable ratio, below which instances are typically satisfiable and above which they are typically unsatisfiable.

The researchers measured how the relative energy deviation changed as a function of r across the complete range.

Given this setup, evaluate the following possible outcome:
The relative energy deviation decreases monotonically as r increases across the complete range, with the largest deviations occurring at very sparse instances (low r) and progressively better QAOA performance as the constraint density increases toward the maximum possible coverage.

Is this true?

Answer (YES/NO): NO